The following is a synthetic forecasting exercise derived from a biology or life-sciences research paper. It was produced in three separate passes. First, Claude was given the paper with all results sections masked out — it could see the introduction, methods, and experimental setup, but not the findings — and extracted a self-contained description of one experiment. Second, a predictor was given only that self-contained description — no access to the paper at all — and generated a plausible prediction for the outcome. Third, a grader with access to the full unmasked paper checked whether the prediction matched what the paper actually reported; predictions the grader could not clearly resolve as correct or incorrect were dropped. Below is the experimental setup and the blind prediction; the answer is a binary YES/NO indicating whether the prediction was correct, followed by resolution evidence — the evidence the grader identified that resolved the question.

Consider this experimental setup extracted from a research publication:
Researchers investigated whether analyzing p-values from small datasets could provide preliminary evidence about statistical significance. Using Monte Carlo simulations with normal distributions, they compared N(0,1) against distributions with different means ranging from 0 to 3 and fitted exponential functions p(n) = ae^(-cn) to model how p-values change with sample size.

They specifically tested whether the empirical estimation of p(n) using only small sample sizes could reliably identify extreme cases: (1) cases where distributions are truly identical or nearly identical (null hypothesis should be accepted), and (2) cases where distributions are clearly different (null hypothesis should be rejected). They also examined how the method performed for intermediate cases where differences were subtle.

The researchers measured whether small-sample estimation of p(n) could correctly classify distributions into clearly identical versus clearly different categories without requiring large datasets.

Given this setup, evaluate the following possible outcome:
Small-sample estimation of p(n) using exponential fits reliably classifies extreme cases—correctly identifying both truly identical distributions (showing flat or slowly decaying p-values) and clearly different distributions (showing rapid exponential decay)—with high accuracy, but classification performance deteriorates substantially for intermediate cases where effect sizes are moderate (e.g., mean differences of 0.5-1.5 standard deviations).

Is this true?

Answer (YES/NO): NO